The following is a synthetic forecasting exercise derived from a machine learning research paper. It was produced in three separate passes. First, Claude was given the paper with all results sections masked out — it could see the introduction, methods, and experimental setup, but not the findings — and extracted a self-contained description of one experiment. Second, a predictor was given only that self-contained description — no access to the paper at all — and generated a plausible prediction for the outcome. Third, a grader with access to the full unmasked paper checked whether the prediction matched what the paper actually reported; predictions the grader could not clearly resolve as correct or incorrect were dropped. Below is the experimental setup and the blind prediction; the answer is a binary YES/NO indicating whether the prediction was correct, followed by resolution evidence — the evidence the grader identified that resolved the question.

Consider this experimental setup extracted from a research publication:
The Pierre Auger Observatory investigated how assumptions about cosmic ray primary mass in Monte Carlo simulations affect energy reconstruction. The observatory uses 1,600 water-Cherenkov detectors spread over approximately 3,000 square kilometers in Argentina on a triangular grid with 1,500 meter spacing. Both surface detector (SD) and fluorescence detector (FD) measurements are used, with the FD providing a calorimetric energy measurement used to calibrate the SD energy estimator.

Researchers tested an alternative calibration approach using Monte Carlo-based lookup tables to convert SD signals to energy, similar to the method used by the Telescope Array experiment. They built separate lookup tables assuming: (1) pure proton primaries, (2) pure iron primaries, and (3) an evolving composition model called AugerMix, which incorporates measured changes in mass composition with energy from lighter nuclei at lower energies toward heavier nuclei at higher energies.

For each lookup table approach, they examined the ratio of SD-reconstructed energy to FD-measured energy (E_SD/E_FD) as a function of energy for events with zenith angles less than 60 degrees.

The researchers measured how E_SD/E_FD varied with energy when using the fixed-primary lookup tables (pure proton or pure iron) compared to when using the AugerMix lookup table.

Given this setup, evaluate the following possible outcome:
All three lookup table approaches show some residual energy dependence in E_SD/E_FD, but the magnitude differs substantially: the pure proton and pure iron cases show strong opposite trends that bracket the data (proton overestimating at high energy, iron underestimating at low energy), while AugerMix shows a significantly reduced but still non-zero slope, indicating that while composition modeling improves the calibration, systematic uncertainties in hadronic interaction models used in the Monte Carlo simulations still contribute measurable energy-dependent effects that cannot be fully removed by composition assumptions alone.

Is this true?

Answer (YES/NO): NO